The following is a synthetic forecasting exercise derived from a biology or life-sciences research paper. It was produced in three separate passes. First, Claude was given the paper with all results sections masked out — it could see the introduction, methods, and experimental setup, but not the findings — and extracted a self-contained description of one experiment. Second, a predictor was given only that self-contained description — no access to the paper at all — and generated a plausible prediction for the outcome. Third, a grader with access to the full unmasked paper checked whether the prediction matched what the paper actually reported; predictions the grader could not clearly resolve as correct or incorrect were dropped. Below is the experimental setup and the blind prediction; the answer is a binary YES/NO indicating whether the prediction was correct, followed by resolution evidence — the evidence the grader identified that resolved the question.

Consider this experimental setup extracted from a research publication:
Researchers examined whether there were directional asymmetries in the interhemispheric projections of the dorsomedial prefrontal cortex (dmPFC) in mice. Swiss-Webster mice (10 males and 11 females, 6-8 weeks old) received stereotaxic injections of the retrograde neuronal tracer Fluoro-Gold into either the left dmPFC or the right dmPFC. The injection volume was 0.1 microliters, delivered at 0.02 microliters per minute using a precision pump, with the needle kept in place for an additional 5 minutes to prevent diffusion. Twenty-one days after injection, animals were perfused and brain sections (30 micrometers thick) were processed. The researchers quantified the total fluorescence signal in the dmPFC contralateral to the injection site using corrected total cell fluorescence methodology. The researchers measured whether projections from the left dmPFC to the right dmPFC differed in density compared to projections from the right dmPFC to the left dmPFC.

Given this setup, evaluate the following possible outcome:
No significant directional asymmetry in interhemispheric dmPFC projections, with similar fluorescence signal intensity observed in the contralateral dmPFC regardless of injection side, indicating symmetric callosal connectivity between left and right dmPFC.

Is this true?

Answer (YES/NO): NO